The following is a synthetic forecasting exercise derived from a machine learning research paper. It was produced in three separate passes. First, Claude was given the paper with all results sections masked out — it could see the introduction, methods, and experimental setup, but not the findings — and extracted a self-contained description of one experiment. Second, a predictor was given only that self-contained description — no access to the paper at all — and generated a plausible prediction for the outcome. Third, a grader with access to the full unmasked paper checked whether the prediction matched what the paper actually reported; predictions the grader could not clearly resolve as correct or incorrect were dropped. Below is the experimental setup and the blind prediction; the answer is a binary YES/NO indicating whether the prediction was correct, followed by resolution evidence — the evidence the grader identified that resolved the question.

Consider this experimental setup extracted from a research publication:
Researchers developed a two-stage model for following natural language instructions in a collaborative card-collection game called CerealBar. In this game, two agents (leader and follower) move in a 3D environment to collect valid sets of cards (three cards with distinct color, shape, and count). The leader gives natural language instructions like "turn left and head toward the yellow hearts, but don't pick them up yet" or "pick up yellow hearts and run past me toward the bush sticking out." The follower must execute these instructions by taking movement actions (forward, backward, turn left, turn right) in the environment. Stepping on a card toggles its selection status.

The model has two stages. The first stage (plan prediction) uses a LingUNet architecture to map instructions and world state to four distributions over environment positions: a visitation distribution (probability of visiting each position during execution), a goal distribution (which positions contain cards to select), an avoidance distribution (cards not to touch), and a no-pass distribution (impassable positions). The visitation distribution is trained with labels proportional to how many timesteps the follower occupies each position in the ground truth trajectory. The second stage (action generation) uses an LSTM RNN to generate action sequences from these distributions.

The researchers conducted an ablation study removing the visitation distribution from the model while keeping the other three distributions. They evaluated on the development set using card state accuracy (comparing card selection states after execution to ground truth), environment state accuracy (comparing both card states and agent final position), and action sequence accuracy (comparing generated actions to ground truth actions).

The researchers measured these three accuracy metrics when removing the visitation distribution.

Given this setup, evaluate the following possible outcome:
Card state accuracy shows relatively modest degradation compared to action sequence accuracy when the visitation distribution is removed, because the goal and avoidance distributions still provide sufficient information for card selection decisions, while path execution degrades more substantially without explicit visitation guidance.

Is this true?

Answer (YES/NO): YES